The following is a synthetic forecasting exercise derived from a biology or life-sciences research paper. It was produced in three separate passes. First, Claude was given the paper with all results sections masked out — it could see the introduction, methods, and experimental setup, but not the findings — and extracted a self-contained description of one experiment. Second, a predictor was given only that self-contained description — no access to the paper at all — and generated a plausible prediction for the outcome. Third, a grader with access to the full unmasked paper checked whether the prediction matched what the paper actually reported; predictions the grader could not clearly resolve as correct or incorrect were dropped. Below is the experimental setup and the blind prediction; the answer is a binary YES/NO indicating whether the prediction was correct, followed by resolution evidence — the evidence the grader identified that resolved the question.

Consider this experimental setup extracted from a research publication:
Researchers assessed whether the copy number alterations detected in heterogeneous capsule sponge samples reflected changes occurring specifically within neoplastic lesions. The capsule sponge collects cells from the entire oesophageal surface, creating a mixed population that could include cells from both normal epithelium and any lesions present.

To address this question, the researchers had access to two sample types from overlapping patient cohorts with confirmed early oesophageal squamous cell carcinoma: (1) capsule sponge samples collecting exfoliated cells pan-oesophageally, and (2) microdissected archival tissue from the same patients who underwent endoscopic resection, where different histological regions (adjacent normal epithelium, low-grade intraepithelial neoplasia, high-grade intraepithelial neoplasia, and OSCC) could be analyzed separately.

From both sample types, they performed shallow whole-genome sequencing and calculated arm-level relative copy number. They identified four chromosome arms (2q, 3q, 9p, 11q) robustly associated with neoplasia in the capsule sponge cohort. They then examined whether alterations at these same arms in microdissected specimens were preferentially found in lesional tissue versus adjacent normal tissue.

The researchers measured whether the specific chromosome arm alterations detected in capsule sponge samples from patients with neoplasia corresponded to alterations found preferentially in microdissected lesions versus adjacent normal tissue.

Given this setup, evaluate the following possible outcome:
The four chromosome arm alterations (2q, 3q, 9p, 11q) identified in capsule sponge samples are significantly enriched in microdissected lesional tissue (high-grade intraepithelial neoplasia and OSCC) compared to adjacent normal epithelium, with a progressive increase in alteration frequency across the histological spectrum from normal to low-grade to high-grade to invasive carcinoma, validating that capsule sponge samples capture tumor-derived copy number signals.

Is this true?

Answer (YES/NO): YES